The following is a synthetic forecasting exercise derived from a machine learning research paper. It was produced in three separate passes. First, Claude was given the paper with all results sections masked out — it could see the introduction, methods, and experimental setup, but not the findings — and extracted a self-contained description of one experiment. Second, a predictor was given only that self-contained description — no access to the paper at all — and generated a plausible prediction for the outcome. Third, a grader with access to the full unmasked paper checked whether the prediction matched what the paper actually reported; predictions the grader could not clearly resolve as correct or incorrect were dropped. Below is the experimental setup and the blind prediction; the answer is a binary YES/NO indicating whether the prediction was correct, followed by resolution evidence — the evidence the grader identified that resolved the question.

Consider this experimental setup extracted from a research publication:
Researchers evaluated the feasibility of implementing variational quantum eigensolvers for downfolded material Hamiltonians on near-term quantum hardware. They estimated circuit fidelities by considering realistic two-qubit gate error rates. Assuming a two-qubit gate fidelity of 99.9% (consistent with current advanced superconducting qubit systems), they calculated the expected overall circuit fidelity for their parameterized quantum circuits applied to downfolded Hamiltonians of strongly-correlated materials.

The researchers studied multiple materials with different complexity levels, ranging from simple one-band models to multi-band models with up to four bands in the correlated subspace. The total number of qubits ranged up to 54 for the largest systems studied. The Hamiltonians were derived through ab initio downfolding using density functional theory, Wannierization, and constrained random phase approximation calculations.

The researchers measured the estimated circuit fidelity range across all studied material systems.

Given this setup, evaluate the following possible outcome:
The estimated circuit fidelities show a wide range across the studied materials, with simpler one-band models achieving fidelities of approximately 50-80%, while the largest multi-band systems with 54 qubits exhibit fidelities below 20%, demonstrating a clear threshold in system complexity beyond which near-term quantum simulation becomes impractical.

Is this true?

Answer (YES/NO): NO